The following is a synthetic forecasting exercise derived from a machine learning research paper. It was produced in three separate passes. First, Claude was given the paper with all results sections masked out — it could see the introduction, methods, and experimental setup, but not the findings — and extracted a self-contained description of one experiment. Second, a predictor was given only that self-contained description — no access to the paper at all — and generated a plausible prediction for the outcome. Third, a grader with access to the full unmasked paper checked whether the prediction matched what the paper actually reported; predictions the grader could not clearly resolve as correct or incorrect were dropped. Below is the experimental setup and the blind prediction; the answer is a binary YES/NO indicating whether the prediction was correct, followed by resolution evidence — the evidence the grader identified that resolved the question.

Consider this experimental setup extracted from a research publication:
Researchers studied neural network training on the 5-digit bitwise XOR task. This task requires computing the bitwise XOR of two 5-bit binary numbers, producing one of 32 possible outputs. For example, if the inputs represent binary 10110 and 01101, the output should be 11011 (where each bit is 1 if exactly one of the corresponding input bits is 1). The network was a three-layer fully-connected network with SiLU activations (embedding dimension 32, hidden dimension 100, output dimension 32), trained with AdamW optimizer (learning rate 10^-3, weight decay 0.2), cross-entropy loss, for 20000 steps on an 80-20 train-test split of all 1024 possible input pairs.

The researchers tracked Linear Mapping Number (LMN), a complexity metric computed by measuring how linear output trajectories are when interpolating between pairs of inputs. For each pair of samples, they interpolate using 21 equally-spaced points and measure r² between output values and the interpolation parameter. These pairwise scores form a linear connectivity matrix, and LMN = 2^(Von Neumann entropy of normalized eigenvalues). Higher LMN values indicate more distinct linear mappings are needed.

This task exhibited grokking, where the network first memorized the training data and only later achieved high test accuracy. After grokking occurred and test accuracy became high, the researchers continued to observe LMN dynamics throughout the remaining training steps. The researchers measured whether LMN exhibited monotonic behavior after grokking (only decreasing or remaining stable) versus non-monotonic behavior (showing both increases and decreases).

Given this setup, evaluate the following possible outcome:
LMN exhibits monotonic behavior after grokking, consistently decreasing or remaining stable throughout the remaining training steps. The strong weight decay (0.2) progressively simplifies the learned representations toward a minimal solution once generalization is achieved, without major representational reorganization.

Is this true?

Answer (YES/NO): NO